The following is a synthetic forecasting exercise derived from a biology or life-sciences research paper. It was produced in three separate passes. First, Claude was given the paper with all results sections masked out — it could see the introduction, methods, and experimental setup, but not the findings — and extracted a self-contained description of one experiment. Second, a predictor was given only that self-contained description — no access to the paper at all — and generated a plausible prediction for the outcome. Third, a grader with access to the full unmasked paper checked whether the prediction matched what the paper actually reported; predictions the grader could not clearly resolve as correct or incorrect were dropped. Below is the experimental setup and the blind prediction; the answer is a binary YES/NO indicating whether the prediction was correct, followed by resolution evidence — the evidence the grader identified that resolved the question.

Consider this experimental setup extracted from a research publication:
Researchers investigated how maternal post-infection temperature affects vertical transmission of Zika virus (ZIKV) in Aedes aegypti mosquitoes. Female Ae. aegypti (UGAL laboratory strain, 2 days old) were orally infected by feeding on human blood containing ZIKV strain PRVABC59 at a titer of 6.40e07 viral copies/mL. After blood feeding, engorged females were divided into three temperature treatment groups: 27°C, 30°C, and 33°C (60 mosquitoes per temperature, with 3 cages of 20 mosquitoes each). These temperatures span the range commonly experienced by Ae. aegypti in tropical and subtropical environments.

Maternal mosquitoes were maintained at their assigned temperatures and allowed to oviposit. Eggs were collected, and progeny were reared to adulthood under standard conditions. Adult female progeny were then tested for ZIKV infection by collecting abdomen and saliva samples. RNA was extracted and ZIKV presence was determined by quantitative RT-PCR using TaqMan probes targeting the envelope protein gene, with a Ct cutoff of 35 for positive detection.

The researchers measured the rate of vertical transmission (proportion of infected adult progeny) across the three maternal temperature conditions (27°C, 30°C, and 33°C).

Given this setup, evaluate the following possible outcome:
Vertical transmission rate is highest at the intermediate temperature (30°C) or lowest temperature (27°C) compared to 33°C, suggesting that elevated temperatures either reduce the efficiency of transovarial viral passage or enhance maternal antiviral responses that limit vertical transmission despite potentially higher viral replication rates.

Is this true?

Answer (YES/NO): YES